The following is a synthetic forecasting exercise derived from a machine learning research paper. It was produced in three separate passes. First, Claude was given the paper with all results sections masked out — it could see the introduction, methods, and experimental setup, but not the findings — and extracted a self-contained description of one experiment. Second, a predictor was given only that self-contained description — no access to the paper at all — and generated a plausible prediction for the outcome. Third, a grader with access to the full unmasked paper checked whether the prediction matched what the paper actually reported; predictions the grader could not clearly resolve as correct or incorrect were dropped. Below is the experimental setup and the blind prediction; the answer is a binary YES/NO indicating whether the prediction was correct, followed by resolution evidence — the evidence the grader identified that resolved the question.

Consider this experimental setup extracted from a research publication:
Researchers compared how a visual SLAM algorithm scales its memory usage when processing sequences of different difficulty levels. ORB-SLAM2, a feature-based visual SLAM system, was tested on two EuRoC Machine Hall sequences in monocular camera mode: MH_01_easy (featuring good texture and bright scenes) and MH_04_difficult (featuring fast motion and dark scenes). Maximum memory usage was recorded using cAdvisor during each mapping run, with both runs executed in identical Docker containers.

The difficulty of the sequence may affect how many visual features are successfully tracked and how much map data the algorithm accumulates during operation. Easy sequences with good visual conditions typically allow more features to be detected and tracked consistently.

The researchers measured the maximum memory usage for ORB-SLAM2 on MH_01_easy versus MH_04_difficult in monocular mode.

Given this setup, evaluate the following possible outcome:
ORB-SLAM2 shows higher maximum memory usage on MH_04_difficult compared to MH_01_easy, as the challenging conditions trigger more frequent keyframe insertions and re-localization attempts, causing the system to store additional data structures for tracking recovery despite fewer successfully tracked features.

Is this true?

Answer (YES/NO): NO